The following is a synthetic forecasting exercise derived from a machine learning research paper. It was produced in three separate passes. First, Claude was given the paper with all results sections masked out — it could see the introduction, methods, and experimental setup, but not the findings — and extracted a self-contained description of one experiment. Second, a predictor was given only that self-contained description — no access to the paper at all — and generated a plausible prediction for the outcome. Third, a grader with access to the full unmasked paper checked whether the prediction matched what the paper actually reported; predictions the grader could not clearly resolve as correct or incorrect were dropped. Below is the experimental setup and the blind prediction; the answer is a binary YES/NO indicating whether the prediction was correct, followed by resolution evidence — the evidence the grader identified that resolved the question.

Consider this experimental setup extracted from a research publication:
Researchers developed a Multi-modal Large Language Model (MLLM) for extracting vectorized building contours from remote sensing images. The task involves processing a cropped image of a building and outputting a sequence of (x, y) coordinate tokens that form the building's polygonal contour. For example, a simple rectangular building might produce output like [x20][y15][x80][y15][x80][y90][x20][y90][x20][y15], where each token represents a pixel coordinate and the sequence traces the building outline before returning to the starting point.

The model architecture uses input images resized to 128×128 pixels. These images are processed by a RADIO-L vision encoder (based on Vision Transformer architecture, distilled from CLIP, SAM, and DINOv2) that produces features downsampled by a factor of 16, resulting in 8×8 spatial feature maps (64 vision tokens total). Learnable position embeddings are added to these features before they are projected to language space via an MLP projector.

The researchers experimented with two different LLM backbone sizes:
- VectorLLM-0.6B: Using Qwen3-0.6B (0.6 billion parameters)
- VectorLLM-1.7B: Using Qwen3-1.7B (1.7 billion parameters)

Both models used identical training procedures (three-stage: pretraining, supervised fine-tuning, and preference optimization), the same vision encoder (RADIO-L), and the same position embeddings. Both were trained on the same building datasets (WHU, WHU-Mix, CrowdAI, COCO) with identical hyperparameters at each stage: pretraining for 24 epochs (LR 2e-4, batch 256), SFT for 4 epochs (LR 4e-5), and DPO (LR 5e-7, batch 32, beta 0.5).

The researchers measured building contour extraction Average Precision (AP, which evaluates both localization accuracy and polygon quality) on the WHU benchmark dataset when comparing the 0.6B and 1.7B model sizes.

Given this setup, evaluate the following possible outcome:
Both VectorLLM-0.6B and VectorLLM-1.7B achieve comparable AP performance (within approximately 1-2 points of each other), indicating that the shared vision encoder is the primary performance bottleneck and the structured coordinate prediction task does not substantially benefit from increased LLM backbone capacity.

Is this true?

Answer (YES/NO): NO